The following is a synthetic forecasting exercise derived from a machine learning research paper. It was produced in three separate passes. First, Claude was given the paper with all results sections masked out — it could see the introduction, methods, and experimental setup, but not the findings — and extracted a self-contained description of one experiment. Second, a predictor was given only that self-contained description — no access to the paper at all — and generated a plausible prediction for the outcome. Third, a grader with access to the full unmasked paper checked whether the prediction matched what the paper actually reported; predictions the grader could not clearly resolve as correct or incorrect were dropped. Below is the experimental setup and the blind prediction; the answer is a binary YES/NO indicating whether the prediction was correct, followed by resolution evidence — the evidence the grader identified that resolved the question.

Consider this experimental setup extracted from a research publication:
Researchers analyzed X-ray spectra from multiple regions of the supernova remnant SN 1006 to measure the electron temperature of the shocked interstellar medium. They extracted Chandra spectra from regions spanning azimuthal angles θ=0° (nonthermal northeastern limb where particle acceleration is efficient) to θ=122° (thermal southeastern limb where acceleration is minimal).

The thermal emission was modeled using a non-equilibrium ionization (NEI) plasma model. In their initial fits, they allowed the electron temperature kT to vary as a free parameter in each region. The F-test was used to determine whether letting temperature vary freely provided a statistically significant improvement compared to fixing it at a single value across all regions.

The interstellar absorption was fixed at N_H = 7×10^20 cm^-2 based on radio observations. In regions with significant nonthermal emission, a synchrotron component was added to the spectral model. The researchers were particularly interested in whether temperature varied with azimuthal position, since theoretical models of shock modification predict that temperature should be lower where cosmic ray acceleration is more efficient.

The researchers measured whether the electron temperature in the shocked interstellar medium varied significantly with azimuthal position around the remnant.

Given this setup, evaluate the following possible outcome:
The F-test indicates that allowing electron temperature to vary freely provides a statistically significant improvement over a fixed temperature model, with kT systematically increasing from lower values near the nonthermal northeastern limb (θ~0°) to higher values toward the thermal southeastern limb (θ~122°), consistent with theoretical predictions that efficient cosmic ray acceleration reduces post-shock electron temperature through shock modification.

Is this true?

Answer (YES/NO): NO